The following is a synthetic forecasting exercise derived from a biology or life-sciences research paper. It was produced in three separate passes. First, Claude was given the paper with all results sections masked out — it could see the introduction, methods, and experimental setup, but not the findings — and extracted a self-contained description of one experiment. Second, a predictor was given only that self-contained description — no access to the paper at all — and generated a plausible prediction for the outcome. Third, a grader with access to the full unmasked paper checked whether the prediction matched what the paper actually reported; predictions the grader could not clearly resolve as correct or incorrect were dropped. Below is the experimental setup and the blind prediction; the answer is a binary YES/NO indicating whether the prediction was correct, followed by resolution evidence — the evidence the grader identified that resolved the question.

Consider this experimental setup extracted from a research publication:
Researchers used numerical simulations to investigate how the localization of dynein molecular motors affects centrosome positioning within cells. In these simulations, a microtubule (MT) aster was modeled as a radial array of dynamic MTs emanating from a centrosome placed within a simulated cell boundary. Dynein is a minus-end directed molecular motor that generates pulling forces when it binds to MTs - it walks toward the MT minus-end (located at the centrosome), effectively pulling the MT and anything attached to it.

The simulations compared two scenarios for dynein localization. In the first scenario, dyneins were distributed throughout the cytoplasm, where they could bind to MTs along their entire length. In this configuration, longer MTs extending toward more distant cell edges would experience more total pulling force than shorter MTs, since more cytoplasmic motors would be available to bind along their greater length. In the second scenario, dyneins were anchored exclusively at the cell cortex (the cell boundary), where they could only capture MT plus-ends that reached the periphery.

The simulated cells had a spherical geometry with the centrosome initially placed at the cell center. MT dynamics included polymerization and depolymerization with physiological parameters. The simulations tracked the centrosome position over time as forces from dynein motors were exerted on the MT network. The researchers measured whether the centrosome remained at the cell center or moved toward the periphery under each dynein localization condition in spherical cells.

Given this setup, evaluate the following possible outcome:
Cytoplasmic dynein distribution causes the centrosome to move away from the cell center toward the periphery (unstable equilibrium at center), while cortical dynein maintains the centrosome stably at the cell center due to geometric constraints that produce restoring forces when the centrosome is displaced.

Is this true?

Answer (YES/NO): NO